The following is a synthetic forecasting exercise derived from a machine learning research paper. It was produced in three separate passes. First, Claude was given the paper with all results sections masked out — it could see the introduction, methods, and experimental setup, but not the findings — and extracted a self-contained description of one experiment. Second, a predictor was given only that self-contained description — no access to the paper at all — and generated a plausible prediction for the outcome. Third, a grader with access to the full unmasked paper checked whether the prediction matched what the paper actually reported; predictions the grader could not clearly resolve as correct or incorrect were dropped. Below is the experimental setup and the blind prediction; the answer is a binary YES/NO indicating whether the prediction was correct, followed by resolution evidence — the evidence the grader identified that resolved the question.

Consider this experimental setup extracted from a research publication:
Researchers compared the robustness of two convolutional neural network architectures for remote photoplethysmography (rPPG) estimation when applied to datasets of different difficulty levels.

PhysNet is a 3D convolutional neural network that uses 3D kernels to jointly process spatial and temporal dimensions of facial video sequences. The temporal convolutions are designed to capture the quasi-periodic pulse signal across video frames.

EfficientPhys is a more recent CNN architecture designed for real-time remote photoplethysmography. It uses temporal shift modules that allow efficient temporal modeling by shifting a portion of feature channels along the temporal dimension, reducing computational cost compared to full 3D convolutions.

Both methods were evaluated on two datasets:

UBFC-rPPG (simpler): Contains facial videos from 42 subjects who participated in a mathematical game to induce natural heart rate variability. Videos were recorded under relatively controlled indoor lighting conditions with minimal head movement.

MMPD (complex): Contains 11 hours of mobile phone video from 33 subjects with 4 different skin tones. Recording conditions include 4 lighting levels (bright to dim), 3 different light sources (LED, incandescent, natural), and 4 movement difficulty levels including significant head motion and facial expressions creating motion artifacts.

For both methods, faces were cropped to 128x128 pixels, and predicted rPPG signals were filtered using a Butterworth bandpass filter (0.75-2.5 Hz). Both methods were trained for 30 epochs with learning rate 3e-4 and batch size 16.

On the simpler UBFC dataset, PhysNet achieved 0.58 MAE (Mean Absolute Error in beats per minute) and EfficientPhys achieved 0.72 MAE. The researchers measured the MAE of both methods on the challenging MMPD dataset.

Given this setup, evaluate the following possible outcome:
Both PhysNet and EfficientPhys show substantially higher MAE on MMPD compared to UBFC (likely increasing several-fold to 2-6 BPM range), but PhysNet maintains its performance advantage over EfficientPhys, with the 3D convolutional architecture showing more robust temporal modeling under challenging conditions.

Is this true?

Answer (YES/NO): NO